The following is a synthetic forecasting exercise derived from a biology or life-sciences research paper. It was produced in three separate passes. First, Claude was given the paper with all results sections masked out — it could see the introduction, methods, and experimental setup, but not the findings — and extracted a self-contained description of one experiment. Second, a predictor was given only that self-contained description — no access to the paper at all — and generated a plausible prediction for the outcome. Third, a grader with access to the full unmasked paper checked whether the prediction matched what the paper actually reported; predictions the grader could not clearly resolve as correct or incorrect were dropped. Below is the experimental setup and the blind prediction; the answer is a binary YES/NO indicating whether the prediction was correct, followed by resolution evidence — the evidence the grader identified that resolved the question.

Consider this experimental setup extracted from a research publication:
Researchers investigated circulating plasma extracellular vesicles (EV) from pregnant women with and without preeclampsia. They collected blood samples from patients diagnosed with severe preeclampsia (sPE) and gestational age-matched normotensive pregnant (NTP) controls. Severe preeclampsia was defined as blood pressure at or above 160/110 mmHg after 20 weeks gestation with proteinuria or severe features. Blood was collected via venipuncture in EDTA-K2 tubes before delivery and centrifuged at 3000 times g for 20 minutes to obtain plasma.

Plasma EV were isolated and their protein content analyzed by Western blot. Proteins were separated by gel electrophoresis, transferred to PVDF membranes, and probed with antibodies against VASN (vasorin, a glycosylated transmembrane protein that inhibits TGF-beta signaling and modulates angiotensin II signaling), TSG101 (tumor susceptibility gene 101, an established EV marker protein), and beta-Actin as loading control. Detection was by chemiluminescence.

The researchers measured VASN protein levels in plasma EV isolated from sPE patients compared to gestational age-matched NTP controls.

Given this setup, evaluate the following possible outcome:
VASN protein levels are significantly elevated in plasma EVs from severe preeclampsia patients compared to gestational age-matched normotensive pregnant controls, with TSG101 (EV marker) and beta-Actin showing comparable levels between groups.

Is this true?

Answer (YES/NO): NO